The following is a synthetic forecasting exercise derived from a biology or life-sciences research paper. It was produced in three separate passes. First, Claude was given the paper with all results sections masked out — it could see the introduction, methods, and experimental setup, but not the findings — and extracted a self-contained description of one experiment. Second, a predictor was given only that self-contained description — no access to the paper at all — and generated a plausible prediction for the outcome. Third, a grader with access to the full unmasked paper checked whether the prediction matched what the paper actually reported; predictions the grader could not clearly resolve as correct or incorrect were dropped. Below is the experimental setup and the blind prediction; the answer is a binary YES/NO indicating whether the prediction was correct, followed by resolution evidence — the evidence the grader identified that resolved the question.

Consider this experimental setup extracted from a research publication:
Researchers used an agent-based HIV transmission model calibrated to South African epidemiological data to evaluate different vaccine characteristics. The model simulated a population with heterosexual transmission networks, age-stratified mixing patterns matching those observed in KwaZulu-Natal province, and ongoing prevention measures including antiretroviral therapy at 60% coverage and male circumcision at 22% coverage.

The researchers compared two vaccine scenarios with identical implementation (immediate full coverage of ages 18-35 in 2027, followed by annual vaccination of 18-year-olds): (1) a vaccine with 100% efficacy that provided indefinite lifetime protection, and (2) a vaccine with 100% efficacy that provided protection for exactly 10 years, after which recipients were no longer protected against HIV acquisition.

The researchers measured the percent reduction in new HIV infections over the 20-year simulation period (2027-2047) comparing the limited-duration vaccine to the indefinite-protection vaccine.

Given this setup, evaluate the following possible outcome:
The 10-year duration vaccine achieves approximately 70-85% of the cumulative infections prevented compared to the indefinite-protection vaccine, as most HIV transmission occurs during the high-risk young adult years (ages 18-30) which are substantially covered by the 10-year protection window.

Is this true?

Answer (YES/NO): YES